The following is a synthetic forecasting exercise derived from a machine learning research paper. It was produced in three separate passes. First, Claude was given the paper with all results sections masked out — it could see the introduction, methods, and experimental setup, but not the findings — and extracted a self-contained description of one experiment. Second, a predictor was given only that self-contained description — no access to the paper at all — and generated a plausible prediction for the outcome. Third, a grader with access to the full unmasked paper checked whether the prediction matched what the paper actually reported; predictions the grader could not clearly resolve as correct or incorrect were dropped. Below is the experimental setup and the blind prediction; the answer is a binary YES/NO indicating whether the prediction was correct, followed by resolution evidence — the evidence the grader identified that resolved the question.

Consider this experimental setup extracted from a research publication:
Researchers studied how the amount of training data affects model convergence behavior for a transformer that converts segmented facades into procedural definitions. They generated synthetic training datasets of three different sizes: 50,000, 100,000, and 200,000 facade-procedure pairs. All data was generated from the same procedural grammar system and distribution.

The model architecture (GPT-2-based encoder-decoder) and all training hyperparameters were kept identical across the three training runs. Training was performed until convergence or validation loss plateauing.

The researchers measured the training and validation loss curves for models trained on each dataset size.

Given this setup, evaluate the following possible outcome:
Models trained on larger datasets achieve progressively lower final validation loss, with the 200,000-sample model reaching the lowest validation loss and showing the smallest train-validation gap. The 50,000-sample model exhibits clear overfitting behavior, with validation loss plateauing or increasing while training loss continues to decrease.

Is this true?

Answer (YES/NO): NO